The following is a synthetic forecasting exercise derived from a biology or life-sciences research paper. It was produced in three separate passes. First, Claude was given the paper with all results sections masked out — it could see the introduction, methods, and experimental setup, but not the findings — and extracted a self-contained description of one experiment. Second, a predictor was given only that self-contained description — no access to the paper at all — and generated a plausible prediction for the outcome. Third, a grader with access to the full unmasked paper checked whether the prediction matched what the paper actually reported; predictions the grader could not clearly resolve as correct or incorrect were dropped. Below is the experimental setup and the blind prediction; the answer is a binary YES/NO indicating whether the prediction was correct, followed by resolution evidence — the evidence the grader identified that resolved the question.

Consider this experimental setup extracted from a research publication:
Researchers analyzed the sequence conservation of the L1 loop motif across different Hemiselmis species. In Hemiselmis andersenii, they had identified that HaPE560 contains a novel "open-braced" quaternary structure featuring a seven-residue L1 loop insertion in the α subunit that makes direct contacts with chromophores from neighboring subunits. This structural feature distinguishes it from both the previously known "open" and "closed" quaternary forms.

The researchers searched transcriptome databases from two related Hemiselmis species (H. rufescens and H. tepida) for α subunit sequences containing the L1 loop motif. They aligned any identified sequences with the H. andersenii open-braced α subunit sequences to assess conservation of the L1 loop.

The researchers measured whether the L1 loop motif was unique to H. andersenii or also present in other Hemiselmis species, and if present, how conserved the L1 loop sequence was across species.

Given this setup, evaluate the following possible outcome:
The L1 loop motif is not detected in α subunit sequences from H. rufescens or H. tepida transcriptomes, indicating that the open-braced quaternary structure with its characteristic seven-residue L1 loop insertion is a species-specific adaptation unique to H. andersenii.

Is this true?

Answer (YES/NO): NO